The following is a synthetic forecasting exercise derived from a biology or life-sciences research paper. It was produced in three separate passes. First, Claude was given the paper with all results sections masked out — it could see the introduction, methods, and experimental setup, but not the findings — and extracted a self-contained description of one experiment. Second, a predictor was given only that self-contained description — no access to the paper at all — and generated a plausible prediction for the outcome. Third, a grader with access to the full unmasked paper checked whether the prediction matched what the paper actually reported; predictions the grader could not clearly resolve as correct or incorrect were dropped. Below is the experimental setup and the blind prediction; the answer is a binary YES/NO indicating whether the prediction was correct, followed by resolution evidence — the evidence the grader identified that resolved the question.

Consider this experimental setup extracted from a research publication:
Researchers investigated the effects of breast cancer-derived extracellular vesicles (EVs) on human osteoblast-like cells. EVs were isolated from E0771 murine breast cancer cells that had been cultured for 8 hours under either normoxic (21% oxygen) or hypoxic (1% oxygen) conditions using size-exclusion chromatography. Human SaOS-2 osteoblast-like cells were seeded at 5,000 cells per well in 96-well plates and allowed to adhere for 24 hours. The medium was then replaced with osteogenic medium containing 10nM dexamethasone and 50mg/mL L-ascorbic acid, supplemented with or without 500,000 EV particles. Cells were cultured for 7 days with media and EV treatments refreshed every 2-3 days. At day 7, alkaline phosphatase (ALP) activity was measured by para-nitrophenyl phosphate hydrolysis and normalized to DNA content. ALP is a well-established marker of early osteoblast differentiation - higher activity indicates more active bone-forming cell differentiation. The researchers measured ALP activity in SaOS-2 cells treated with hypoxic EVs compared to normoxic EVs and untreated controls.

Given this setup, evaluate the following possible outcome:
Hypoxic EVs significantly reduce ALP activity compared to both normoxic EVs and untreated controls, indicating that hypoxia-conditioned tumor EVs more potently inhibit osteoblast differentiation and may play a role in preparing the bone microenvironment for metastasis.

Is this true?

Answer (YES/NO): NO